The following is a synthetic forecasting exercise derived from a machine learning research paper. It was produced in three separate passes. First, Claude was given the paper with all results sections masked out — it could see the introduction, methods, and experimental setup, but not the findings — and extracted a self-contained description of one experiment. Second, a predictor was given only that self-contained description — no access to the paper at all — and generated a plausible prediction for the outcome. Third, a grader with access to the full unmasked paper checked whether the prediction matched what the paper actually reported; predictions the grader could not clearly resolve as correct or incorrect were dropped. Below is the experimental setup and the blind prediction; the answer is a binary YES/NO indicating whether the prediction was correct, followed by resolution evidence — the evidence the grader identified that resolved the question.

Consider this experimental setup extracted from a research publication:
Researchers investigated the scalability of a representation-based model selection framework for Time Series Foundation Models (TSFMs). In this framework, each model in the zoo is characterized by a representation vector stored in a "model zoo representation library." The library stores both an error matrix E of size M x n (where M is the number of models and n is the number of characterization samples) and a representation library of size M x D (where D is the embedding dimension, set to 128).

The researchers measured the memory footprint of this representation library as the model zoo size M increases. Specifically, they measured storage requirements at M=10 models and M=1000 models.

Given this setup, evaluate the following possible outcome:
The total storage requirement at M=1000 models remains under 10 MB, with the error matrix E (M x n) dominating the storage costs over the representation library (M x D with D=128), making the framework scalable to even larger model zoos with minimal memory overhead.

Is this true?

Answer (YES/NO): NO